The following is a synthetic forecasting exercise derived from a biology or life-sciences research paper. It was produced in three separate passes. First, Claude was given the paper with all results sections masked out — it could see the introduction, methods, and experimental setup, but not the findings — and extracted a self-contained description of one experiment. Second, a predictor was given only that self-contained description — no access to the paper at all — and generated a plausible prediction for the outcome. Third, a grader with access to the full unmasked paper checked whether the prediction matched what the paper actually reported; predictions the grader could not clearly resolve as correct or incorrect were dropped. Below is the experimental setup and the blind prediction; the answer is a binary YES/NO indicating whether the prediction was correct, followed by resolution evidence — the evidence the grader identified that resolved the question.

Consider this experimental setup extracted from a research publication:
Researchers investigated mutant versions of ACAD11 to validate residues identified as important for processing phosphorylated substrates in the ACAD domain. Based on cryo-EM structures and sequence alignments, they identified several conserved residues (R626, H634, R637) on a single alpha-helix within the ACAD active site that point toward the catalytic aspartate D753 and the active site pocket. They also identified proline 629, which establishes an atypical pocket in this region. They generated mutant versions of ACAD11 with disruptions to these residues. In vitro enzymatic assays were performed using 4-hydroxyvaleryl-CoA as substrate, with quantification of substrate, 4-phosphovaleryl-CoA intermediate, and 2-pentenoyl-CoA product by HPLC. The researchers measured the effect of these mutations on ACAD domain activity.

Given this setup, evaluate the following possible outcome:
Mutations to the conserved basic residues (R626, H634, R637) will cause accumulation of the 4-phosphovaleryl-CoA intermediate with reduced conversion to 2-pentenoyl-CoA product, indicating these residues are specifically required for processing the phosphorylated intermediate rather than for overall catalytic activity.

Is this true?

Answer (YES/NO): YES